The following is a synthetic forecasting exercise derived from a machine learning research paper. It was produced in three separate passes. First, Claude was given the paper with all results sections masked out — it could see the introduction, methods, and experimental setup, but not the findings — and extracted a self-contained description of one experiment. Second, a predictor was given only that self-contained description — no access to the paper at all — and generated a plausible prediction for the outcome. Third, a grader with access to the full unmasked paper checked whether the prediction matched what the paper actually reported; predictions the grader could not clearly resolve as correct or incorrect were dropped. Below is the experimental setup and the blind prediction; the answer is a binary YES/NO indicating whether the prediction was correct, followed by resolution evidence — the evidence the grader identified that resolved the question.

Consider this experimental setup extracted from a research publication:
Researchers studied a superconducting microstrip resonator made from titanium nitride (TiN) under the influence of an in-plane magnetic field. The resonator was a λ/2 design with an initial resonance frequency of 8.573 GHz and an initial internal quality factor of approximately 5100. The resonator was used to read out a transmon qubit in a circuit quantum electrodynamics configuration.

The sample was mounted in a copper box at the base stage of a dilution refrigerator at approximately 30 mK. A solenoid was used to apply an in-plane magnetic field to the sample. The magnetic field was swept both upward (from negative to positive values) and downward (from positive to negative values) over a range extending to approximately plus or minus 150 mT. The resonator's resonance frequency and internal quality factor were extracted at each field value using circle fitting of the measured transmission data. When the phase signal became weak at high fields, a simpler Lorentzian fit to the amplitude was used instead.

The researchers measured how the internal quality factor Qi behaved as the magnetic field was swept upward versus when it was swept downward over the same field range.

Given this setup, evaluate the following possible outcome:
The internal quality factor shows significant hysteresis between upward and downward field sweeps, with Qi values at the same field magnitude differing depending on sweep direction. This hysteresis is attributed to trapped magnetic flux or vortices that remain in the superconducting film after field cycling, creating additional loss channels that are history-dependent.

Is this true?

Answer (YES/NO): YES